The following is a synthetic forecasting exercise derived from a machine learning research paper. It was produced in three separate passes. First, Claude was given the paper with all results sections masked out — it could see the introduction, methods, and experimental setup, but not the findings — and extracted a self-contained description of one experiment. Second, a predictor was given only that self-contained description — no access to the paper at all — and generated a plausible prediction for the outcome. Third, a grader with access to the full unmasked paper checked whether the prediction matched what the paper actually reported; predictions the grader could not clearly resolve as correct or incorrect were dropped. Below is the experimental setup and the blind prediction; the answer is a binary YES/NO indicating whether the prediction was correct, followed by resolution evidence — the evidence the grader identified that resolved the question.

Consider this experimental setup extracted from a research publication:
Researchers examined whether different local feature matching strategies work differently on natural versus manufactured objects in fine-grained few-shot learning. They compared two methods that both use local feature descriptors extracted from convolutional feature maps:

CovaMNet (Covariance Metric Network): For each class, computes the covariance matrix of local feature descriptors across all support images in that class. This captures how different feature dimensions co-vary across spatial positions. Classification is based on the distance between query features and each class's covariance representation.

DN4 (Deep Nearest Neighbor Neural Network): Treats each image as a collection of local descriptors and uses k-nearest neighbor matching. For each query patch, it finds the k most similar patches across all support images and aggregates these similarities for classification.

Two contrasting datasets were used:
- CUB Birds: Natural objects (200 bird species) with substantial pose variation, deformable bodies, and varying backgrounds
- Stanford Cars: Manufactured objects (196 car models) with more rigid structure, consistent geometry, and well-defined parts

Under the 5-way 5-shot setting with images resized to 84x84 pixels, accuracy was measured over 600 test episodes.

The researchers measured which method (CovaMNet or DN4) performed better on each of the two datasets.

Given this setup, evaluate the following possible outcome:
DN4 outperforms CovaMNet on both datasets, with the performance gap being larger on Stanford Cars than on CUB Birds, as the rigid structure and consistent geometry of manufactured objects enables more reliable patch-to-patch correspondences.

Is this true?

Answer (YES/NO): YES